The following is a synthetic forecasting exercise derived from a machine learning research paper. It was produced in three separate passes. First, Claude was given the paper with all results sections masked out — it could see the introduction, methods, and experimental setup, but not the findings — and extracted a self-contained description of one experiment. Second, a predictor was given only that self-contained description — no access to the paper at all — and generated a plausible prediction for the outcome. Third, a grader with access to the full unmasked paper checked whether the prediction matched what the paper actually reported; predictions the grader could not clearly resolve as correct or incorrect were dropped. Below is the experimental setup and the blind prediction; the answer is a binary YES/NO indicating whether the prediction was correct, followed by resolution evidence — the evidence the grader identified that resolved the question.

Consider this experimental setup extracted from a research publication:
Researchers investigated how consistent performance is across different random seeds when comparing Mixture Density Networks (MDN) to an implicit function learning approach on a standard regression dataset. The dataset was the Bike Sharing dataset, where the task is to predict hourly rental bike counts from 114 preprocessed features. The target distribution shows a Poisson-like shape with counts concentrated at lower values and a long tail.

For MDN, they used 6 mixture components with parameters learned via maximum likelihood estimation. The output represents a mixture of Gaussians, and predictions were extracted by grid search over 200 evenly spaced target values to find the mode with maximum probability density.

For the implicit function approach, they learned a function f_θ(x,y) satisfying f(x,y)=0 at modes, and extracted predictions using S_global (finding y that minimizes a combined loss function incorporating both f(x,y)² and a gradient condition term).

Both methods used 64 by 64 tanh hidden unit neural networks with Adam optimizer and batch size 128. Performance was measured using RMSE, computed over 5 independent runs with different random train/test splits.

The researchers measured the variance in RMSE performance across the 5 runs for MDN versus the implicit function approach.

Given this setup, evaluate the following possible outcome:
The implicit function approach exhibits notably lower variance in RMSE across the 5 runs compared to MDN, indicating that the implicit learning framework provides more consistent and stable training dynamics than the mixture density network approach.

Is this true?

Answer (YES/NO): YES